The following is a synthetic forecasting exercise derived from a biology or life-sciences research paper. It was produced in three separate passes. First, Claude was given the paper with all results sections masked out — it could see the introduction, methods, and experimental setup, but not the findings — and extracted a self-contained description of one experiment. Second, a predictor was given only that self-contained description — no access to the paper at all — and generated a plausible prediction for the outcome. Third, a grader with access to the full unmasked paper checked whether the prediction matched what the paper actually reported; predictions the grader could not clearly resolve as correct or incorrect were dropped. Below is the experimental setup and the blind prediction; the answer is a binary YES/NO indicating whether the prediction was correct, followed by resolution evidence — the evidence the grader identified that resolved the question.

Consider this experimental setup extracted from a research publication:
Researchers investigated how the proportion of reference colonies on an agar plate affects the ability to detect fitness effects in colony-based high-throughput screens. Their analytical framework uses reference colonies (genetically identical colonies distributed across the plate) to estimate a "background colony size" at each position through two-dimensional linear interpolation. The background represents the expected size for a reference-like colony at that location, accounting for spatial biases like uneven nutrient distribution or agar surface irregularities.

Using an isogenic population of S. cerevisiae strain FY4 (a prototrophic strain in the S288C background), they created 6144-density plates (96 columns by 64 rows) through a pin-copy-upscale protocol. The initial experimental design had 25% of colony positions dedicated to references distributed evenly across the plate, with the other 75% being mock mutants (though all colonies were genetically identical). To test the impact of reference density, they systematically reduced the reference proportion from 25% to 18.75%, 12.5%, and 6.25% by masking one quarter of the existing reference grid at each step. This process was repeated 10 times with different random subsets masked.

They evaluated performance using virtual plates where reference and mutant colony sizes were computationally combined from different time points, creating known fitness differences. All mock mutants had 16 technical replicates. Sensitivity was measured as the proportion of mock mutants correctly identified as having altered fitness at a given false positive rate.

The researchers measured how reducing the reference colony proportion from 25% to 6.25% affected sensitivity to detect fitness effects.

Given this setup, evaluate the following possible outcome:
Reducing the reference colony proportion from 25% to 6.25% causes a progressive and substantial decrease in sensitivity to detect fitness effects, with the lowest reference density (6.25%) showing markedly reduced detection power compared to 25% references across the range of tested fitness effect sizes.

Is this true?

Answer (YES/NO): NO